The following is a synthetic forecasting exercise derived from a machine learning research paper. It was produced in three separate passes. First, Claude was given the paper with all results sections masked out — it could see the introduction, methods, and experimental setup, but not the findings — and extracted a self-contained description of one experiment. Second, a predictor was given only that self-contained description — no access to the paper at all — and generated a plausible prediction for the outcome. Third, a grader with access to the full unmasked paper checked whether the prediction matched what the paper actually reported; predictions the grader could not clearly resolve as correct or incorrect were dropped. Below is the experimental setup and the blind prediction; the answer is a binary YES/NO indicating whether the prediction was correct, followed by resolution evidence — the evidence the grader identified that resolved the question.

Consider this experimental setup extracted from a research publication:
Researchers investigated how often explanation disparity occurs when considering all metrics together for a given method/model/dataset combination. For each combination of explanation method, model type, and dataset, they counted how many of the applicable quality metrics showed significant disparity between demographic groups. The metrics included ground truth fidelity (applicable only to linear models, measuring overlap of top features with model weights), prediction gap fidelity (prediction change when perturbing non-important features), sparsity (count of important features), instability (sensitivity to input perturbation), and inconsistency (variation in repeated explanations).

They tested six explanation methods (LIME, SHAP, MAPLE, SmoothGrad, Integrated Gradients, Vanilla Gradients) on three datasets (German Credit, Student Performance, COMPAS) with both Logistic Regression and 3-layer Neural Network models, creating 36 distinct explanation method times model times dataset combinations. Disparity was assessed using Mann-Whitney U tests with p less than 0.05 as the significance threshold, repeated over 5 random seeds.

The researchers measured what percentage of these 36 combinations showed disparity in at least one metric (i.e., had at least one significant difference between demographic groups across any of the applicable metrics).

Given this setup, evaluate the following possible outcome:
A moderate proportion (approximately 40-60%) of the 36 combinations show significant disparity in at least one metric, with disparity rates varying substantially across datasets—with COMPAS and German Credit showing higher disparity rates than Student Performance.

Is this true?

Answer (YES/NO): YES